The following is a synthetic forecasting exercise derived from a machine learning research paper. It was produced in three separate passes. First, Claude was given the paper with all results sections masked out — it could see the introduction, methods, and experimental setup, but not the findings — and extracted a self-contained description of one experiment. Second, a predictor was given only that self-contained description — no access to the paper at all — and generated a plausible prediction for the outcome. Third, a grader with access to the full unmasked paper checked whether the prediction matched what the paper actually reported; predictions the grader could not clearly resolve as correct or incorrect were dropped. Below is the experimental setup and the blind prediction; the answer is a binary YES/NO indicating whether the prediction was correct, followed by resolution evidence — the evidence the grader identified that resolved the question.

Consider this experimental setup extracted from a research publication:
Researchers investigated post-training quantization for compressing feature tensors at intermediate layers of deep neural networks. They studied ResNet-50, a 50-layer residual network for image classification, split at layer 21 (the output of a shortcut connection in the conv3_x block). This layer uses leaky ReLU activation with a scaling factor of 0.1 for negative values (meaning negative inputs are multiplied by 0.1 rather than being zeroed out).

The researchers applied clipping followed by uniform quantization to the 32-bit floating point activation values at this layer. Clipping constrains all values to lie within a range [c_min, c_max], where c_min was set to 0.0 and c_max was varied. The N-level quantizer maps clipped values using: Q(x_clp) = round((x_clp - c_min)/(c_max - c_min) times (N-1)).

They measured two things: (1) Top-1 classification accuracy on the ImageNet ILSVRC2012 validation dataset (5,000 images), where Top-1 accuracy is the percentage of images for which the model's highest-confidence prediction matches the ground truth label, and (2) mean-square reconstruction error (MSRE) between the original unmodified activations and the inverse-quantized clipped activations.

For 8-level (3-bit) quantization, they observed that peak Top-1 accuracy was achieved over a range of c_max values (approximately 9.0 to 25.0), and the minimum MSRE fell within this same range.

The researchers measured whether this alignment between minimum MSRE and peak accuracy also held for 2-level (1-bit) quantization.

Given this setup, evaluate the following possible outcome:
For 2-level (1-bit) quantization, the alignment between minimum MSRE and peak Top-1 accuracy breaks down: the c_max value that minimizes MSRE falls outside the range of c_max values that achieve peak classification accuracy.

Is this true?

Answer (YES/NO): YES